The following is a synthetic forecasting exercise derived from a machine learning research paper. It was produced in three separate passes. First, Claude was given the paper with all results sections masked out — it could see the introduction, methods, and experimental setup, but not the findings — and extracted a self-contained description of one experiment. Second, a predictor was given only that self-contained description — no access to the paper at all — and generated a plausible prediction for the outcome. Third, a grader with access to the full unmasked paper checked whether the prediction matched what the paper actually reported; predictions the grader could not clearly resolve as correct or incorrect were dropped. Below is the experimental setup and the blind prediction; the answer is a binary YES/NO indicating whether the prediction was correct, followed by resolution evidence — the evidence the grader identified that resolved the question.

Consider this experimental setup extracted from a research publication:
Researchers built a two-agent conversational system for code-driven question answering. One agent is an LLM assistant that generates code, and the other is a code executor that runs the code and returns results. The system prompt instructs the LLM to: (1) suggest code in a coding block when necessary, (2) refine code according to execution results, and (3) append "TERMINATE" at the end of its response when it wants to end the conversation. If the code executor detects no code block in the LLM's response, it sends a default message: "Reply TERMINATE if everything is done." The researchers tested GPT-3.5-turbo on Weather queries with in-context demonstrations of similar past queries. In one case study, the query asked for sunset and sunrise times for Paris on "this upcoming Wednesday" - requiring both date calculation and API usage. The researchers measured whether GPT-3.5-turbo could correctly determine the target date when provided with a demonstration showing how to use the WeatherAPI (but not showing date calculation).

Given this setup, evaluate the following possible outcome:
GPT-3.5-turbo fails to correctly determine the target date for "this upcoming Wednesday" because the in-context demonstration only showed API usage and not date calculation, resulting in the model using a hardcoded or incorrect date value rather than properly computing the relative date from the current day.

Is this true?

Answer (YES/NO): NO